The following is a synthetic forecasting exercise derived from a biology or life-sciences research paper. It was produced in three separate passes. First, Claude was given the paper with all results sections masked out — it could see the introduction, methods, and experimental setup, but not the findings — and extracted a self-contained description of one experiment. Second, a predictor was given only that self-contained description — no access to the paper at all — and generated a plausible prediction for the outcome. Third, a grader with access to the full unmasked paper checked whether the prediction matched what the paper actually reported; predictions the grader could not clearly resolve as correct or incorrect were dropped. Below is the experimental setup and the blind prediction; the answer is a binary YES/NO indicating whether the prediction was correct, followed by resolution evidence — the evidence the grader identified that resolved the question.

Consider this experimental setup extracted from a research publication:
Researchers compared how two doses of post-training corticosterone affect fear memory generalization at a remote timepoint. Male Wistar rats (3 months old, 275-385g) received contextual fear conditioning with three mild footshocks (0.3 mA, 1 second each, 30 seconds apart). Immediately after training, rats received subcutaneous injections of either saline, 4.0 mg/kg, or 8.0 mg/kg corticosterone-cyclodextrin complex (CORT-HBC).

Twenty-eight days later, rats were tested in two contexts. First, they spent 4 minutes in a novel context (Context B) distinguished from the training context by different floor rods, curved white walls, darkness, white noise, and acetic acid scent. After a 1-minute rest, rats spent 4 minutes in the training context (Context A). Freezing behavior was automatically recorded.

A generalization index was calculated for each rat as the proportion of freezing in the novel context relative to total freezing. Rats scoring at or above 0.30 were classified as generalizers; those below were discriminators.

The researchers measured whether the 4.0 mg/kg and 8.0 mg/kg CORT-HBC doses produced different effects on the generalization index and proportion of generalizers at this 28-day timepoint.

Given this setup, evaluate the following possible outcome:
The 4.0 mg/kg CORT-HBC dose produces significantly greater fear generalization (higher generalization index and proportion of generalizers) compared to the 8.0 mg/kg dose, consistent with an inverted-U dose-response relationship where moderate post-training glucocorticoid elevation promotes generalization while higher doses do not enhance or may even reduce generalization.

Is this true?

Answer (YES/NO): NO